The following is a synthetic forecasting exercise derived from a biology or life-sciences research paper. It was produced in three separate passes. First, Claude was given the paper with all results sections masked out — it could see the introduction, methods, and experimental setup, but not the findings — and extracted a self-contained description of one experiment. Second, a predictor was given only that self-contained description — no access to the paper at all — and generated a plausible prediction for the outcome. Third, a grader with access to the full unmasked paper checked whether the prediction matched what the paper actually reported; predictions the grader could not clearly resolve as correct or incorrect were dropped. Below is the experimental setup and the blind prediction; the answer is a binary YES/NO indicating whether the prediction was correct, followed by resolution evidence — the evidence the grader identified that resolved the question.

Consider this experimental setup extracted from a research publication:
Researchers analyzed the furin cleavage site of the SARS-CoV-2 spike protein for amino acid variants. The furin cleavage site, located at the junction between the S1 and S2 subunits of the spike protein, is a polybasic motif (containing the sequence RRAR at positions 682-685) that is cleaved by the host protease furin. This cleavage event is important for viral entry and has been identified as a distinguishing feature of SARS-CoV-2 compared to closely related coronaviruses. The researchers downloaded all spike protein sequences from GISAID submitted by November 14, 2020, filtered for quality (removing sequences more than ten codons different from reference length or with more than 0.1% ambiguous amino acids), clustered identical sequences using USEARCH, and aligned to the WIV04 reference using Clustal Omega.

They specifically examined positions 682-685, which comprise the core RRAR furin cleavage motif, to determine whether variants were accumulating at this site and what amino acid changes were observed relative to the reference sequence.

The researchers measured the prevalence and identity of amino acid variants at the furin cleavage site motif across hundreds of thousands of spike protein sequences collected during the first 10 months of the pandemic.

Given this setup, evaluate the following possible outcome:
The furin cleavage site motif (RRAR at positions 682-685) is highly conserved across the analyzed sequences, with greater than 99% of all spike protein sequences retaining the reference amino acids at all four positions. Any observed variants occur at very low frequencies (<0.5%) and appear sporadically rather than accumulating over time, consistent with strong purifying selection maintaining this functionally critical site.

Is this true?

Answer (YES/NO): YES